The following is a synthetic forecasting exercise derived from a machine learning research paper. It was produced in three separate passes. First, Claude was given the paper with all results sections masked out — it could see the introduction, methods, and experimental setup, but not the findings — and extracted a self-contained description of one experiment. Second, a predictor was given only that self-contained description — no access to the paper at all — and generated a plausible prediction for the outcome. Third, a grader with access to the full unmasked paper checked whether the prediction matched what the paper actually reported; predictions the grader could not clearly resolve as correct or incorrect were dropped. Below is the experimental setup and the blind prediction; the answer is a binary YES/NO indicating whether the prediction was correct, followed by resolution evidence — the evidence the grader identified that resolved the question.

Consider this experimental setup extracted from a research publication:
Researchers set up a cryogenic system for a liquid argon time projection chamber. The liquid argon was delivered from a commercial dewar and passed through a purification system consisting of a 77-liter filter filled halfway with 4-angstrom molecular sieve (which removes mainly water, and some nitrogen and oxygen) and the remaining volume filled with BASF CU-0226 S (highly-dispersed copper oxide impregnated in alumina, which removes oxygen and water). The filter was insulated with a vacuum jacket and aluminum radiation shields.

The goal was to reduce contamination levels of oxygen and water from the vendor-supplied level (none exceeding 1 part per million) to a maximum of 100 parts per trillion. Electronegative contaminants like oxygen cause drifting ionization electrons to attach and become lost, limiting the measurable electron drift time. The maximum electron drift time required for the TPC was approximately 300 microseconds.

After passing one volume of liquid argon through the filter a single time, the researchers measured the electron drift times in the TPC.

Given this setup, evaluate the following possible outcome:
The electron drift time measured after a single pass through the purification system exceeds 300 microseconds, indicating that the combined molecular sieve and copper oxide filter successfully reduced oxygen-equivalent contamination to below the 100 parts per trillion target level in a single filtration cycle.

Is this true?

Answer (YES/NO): YES